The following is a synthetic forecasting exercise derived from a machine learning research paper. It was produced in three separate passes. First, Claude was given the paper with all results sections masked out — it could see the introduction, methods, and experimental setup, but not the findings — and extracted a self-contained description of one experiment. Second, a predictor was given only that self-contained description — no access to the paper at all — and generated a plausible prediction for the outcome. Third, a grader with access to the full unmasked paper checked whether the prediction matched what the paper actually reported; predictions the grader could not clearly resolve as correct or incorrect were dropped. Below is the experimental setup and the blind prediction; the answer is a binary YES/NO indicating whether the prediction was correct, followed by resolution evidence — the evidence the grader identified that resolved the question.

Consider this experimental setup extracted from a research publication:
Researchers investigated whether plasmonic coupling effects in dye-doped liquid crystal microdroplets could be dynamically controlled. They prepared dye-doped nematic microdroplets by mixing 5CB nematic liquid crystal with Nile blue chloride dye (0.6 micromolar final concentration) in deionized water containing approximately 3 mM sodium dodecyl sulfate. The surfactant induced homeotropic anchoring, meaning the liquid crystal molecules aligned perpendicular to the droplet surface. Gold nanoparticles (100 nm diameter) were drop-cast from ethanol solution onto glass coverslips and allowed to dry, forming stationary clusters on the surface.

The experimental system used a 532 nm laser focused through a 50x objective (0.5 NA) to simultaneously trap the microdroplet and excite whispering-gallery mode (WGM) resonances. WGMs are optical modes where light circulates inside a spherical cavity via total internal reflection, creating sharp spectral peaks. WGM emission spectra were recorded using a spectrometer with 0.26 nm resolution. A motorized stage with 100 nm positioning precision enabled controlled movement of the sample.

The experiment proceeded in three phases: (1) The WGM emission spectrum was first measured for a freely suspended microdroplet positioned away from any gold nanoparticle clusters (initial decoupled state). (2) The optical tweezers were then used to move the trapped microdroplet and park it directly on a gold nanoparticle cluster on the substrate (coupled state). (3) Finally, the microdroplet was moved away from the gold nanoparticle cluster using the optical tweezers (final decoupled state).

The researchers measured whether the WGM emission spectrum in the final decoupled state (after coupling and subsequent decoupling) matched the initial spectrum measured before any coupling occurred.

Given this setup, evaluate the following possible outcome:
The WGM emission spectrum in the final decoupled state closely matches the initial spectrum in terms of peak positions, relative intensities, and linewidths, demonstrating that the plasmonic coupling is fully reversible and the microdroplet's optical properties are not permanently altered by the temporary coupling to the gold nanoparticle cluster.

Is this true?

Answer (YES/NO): NO